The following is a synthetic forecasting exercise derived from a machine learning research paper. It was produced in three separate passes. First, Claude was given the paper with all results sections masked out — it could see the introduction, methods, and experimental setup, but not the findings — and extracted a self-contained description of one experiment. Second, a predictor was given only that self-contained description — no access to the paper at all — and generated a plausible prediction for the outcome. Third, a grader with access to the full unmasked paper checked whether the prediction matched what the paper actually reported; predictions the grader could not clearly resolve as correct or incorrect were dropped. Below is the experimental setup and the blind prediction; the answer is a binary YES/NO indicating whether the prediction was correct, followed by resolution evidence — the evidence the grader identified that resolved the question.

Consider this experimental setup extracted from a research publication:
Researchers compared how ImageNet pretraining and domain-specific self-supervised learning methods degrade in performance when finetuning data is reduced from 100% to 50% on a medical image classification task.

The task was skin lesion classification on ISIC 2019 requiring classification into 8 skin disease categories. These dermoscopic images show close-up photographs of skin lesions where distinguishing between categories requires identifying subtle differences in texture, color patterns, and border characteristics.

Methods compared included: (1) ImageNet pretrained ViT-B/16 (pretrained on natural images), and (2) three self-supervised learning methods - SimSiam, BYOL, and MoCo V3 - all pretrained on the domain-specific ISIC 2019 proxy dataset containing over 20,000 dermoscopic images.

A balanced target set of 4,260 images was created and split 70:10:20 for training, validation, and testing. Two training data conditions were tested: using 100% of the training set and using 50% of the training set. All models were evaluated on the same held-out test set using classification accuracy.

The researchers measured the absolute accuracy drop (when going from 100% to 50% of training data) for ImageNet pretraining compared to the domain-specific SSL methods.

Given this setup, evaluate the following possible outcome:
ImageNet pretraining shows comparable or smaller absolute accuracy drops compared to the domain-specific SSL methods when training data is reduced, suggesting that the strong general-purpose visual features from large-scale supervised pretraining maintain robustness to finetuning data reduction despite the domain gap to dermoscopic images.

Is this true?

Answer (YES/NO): YES